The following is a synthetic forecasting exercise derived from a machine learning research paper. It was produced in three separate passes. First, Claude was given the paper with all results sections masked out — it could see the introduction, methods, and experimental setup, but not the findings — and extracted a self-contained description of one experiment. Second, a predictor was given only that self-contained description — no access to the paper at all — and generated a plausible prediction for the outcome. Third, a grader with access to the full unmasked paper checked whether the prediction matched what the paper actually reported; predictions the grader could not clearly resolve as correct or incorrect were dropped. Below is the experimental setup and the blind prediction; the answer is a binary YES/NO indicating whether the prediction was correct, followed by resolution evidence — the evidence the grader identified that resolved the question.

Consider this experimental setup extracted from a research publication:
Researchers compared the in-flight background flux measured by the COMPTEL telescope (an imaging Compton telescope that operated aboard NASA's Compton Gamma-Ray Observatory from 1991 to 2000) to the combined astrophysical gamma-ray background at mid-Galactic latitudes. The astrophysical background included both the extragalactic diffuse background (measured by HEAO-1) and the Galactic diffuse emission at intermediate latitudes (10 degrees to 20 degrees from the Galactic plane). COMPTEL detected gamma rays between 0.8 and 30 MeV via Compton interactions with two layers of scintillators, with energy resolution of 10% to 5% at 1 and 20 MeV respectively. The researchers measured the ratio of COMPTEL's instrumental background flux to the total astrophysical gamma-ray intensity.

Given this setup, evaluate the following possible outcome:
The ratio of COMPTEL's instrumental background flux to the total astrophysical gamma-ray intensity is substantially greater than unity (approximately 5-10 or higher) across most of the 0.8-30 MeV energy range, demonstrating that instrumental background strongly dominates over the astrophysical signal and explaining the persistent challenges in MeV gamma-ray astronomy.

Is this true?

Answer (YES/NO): YES